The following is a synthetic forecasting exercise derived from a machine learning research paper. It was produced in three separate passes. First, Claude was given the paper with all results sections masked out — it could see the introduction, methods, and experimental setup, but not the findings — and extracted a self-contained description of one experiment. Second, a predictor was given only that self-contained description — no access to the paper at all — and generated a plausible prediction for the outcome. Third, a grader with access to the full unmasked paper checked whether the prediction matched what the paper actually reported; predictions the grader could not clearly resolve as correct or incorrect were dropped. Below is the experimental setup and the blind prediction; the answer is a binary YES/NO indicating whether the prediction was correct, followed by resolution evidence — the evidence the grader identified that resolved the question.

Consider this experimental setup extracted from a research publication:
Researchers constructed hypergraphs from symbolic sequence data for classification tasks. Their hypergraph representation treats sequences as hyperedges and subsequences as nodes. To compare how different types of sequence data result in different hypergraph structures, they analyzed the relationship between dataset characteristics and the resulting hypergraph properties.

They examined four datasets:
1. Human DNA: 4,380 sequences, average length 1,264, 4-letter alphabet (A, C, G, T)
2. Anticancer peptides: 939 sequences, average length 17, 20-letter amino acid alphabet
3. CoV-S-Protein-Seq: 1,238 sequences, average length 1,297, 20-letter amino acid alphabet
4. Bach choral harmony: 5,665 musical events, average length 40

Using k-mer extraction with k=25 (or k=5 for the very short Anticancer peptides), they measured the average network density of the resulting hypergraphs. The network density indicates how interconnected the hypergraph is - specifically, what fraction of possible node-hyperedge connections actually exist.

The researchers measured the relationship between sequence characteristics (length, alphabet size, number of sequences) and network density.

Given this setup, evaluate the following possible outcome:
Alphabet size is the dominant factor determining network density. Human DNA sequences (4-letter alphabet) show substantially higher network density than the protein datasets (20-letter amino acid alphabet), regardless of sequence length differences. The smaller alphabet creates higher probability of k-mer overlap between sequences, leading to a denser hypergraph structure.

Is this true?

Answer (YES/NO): NO